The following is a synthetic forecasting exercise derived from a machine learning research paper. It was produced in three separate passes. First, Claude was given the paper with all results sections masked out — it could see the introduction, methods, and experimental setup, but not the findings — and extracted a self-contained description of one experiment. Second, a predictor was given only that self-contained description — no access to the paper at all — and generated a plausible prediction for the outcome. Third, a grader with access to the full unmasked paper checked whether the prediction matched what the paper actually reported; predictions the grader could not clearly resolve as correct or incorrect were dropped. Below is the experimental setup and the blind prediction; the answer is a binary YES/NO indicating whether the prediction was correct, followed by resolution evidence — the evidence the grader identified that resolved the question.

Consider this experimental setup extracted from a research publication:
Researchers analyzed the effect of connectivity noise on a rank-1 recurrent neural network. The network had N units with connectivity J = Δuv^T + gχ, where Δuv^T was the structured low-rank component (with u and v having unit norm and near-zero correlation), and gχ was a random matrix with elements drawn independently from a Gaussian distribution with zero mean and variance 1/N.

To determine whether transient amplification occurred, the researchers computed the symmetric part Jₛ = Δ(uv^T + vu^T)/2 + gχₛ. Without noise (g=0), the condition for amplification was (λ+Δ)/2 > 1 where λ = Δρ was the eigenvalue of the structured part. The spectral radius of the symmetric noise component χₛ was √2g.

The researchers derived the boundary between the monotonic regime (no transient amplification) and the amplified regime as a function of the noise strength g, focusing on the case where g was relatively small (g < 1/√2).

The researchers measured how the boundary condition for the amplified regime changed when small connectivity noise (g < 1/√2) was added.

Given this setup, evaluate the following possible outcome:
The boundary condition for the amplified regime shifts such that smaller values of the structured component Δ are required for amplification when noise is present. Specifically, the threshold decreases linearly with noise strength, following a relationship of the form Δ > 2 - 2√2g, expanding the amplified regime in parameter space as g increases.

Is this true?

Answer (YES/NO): NO